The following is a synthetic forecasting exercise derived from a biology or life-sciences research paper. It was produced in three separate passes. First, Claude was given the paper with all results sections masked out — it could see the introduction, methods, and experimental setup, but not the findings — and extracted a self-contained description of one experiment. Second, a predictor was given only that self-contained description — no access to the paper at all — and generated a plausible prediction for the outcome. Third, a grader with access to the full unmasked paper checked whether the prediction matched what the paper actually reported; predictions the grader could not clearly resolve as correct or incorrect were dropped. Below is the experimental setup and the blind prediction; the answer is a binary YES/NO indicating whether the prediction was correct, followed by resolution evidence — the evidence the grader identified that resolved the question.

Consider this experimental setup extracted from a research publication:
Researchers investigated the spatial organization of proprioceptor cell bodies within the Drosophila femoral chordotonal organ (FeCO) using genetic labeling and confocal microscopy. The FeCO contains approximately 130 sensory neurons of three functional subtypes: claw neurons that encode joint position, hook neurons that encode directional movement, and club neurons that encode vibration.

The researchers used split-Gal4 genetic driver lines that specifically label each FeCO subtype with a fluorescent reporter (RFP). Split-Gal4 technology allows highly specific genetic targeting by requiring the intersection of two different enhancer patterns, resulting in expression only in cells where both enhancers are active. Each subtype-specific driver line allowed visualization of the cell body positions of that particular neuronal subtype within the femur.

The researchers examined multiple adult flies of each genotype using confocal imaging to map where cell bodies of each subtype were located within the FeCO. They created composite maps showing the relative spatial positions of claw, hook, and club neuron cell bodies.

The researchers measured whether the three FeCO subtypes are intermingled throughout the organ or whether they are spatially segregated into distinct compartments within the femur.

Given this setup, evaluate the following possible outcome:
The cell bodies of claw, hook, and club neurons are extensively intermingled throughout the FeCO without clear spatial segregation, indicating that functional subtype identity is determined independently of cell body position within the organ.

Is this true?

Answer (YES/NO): NO